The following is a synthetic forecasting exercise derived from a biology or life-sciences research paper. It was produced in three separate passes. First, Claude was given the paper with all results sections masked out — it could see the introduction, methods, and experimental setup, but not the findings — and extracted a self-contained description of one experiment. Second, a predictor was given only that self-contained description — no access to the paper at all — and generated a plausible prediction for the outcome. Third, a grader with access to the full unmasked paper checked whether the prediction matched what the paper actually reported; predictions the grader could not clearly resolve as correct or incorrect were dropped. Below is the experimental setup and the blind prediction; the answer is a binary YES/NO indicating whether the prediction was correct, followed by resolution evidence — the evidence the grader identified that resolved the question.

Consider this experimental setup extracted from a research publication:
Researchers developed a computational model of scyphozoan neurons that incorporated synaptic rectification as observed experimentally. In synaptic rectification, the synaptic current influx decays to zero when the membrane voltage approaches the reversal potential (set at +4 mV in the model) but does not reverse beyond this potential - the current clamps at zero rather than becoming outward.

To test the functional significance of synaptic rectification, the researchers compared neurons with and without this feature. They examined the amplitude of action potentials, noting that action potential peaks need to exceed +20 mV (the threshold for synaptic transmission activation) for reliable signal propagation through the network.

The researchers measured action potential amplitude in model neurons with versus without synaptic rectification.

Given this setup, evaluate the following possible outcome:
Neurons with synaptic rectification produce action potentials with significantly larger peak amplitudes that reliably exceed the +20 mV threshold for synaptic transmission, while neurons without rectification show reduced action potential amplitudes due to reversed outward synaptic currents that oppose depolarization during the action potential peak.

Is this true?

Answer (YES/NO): YES